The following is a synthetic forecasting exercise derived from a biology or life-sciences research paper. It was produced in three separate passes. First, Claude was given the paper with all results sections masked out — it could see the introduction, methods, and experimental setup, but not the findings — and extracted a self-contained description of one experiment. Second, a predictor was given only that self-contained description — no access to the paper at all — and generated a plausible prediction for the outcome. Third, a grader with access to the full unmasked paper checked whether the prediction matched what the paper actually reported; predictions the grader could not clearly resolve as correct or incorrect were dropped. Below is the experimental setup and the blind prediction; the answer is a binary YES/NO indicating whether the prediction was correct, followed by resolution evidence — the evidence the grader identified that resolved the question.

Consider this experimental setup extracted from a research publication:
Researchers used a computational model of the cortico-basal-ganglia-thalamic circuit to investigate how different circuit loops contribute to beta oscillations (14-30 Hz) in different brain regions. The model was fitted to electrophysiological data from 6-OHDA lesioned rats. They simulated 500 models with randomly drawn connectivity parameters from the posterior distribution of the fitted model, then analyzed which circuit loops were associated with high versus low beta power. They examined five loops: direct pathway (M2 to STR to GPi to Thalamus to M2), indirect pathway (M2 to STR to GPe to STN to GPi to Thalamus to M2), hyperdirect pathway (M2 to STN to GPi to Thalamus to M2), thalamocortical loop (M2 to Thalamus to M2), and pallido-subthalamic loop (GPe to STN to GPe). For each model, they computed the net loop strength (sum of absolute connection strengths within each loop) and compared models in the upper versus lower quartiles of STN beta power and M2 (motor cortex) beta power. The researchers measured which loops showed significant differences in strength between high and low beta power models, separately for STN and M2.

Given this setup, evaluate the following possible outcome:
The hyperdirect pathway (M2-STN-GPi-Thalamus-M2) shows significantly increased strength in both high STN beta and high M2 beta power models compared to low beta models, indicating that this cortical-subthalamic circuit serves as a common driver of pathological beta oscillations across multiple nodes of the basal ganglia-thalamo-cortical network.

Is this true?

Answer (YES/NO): NO